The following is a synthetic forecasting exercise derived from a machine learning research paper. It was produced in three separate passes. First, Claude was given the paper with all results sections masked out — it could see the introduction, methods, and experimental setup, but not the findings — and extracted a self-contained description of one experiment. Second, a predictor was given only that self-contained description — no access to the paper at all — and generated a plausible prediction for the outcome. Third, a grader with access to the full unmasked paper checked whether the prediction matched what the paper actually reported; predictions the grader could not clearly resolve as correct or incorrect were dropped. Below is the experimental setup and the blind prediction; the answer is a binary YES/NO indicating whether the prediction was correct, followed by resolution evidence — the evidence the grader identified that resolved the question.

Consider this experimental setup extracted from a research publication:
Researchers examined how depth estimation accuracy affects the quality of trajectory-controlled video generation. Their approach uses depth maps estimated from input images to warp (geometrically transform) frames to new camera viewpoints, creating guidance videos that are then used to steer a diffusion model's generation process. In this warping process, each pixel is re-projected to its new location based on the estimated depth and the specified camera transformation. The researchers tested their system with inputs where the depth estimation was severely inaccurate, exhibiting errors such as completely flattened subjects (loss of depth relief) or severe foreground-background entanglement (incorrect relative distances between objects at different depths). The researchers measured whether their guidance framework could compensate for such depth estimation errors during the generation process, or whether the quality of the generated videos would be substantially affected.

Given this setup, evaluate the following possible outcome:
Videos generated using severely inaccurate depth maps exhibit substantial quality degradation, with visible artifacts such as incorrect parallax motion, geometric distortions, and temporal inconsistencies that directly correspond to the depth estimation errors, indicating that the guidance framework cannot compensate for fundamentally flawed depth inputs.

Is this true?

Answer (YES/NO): YES